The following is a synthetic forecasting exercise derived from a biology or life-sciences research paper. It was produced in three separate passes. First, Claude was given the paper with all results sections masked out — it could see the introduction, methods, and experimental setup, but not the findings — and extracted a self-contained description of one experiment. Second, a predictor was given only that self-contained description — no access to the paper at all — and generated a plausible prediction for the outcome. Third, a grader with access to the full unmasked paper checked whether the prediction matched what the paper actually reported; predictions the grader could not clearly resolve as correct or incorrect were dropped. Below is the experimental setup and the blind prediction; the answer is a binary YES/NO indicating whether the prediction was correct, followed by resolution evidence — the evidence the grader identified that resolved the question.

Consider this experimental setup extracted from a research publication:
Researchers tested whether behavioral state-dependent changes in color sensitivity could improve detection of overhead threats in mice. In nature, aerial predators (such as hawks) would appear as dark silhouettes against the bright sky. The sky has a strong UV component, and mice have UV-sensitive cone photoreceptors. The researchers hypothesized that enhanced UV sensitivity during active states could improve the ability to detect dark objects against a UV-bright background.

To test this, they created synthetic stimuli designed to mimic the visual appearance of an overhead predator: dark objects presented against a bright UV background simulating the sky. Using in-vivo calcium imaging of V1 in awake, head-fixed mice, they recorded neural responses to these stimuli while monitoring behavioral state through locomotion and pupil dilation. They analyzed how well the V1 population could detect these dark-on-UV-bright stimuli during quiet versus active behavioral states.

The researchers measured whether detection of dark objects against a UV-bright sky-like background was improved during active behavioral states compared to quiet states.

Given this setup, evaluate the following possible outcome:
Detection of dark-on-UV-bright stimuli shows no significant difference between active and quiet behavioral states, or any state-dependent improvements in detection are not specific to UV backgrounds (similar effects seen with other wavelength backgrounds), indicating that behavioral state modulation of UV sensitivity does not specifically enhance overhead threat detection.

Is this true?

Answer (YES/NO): NO